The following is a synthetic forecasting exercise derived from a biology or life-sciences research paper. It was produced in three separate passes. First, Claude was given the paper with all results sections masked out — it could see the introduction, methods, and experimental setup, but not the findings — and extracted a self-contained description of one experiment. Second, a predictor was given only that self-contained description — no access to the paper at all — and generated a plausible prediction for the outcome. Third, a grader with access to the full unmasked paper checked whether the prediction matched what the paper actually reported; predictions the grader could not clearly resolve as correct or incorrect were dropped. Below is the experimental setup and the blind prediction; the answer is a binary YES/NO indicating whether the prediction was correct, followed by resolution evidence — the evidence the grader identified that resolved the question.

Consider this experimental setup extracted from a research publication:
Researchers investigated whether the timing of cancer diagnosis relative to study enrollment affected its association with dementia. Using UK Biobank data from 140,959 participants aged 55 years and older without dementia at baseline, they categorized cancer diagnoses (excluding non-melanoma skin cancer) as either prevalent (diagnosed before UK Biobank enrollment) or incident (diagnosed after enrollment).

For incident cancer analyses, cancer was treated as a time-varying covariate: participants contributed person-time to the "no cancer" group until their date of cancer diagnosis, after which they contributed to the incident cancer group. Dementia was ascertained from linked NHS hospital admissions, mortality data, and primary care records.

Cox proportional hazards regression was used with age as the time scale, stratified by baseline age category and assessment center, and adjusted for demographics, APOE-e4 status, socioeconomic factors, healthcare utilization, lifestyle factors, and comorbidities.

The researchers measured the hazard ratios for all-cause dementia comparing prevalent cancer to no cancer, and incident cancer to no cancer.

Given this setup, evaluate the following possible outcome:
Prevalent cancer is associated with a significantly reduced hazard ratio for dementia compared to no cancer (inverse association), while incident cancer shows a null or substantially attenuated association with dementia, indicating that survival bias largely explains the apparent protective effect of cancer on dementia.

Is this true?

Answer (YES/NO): NO